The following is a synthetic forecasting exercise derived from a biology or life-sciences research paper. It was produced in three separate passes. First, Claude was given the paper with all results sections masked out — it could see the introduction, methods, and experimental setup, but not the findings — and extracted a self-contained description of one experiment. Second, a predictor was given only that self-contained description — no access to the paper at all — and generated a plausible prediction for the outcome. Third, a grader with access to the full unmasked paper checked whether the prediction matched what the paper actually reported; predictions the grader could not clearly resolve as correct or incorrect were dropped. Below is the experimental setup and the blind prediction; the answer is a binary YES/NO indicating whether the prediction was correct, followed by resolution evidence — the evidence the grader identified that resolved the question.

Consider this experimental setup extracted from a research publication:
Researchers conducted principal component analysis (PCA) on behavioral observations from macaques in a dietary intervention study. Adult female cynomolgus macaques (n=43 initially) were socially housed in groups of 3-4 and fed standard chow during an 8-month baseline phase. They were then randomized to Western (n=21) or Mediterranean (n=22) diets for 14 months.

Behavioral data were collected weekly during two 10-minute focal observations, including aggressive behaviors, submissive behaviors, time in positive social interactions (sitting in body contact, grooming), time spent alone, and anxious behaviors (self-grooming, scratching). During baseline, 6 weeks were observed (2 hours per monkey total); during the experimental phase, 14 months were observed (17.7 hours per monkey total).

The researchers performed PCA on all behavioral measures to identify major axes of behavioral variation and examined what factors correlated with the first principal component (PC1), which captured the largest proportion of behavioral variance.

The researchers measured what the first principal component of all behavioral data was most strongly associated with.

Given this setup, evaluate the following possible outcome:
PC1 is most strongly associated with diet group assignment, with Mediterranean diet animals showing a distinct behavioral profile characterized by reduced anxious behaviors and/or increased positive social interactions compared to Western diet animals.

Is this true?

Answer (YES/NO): NO